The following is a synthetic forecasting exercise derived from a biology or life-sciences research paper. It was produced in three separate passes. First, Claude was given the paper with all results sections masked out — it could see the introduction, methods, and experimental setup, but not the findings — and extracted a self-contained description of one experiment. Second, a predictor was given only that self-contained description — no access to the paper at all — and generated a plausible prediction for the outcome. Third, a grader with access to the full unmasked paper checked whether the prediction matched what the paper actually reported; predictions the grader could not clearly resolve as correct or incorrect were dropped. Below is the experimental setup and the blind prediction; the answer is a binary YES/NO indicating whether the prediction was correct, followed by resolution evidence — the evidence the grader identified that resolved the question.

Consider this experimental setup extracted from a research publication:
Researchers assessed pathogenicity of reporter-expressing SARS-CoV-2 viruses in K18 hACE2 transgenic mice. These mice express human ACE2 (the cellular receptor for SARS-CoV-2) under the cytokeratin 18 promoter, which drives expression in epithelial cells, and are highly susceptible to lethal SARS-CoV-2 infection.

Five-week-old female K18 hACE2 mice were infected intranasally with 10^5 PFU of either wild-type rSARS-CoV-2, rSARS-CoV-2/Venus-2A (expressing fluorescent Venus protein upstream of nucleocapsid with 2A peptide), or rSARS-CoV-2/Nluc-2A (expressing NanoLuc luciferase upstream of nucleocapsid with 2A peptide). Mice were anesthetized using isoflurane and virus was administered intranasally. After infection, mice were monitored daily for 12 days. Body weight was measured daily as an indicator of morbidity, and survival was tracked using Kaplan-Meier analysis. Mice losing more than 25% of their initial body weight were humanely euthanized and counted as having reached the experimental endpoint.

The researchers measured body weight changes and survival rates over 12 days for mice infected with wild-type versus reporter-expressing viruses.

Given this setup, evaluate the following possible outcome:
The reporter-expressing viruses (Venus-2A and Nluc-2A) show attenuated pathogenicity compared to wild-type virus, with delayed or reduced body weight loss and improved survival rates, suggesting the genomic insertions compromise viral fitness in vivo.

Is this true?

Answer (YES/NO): NO